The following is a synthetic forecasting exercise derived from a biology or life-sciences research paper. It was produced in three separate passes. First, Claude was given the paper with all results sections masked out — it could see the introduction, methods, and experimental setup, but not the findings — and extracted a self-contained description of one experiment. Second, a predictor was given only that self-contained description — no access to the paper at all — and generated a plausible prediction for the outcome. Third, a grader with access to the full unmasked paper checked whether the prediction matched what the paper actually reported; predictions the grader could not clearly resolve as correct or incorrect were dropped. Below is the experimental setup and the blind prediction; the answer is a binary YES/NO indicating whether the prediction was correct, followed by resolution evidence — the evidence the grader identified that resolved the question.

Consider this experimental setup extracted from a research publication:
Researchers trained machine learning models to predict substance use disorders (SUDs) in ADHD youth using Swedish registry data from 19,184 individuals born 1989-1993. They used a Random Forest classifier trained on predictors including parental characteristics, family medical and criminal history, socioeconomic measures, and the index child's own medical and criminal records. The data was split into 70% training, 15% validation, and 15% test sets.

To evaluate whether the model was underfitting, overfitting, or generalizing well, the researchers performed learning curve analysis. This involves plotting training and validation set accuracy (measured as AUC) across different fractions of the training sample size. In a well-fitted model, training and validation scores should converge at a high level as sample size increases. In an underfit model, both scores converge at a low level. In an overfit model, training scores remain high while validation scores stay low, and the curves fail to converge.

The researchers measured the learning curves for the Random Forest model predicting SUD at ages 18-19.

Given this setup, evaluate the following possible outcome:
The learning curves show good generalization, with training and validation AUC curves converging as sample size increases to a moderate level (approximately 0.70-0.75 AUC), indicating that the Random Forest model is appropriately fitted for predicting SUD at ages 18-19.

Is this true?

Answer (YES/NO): NO